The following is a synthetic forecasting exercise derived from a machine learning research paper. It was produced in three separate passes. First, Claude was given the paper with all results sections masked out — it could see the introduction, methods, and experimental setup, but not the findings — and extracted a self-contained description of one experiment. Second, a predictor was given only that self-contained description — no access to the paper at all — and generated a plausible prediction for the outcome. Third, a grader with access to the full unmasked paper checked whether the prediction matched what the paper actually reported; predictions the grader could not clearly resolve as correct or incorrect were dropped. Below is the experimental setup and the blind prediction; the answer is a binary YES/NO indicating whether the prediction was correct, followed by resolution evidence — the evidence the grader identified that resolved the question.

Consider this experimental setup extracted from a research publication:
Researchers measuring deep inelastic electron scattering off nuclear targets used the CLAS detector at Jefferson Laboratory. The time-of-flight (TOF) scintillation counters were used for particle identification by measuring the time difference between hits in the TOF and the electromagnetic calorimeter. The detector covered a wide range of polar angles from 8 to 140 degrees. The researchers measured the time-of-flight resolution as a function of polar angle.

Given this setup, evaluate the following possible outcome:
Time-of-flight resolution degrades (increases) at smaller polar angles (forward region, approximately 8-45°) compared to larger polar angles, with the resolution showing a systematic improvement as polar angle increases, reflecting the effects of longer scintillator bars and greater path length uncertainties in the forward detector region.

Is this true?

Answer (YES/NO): NO